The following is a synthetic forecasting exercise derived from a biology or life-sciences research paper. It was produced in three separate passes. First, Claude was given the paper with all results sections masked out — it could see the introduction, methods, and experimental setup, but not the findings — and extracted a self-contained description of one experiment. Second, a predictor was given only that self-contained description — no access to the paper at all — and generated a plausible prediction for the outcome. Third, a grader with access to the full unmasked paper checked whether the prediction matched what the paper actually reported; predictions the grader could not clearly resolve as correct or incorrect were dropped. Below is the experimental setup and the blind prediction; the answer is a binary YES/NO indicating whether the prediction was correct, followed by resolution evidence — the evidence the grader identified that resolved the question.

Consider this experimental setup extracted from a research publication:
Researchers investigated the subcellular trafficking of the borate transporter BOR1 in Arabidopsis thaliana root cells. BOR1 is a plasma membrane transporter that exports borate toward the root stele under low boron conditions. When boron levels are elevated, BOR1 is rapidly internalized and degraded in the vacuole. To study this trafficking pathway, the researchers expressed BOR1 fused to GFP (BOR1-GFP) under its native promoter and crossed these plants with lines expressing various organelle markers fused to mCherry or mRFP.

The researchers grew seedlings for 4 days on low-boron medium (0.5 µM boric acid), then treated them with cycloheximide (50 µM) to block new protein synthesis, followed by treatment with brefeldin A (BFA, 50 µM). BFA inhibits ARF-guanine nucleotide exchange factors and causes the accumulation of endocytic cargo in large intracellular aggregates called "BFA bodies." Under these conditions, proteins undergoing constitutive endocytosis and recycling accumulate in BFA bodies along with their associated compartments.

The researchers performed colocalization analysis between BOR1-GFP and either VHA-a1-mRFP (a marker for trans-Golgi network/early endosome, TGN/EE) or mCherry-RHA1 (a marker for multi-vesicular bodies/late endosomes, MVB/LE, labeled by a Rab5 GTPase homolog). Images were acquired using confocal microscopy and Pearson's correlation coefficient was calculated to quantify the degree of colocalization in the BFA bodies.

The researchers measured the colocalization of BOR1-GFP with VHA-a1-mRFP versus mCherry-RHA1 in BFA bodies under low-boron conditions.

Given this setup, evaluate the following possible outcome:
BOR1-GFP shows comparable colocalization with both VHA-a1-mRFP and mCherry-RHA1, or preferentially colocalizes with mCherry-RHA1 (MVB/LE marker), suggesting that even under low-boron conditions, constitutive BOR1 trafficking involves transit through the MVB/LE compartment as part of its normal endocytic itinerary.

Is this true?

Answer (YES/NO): NO